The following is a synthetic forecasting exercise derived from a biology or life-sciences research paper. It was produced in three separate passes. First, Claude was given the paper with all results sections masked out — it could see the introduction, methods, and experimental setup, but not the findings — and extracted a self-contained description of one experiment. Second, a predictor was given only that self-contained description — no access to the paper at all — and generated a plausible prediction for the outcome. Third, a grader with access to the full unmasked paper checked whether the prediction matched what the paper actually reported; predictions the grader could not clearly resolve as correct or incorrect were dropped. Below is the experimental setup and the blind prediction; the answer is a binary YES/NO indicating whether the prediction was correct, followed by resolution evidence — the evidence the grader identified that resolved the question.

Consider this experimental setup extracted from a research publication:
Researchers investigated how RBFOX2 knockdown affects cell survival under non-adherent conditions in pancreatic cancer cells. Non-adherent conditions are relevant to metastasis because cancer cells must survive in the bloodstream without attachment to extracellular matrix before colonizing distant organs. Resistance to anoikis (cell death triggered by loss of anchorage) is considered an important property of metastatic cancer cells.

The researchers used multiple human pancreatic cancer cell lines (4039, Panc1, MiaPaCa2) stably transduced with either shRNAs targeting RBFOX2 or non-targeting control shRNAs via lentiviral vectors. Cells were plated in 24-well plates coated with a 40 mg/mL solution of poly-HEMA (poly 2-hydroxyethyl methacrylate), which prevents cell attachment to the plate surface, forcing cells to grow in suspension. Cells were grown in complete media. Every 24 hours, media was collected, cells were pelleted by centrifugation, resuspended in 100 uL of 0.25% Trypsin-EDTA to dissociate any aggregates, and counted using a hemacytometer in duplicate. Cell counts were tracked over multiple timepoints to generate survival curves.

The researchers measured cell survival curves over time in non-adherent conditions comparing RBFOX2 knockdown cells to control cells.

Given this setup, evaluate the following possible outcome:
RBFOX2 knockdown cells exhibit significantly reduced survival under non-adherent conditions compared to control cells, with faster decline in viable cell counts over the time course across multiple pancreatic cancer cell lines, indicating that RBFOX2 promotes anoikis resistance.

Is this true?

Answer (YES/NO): NO